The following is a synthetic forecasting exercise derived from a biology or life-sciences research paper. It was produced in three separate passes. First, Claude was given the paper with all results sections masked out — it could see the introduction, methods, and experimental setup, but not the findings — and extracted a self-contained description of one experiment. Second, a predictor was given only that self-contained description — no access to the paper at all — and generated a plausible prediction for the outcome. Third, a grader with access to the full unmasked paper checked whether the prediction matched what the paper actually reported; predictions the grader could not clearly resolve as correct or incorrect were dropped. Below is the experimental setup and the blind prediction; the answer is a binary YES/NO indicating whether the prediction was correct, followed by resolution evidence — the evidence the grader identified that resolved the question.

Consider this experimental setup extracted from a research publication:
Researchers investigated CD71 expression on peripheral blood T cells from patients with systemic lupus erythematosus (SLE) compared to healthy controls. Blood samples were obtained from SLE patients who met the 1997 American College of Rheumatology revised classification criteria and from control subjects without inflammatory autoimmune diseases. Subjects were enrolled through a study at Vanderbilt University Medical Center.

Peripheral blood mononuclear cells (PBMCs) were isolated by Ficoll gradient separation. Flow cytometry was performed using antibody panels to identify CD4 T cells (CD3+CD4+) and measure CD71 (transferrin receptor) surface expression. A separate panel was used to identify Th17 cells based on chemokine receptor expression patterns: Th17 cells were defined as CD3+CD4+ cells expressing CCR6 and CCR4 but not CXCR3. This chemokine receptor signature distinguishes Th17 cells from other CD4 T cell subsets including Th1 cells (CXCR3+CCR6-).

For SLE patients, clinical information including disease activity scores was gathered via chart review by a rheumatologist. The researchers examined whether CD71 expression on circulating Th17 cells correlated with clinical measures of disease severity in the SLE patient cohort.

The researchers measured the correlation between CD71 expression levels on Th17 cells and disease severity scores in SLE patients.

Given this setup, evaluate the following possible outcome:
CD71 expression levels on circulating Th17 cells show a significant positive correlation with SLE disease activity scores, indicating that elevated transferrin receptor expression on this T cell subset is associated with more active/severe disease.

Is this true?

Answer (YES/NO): YES